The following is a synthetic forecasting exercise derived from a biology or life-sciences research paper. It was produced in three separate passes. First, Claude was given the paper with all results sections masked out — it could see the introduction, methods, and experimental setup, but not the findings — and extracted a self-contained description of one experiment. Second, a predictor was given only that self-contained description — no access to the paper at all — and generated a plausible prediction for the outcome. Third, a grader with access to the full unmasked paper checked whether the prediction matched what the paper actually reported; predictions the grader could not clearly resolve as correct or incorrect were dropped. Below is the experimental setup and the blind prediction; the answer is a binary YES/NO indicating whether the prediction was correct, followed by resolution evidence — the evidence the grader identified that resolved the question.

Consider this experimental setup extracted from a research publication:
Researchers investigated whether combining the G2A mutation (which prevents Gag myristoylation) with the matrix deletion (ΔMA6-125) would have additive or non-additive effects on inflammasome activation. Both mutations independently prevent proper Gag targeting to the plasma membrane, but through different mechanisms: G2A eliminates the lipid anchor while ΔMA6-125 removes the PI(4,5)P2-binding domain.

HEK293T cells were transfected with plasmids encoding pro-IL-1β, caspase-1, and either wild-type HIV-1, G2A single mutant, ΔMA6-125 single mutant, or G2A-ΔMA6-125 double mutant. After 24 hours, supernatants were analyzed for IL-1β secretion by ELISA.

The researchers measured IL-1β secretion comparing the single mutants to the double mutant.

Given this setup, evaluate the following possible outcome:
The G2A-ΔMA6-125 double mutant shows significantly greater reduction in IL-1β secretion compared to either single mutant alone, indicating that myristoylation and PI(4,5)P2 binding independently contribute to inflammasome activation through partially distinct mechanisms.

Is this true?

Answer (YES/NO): NO